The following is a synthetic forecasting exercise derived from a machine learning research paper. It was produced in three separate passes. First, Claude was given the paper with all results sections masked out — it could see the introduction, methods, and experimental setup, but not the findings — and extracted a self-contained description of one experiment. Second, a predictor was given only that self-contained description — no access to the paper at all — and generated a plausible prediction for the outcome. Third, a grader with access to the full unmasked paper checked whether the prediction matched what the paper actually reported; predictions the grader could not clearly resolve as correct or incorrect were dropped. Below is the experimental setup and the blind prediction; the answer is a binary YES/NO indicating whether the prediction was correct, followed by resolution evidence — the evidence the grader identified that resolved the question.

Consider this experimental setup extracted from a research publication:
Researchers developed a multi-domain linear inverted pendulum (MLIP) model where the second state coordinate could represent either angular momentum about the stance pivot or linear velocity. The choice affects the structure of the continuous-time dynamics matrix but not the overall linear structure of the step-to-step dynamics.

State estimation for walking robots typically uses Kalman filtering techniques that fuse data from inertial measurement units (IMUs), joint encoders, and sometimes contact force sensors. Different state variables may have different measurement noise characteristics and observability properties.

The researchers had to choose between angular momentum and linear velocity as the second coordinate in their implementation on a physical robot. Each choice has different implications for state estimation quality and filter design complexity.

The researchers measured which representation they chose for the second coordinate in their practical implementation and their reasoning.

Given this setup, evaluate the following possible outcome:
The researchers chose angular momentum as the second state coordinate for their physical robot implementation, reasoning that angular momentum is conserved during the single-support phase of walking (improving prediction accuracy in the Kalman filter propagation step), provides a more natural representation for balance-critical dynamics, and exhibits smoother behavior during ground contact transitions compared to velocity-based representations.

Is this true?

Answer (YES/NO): NO